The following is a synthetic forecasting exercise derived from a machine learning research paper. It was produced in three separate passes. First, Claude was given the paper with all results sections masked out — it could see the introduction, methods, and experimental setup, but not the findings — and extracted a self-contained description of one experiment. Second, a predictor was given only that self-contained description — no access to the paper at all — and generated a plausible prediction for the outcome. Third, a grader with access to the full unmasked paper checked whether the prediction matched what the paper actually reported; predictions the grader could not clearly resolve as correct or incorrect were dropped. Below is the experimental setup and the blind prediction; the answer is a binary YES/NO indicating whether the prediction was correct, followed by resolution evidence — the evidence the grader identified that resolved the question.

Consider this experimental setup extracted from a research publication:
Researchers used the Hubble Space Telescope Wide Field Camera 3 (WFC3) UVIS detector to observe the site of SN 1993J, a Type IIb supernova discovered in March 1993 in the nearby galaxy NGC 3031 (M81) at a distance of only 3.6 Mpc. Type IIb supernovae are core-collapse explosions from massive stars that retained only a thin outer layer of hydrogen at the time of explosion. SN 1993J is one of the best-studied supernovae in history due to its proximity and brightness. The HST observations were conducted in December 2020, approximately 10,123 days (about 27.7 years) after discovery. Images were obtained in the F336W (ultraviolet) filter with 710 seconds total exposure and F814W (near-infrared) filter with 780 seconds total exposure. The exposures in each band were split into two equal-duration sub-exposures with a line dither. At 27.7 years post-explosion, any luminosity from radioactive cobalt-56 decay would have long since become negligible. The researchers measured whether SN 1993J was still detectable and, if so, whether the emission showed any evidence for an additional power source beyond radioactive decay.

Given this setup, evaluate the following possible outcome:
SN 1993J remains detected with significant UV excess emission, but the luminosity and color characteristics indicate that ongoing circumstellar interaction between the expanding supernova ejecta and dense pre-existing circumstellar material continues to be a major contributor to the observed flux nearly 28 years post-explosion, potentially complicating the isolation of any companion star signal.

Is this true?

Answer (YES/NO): NO